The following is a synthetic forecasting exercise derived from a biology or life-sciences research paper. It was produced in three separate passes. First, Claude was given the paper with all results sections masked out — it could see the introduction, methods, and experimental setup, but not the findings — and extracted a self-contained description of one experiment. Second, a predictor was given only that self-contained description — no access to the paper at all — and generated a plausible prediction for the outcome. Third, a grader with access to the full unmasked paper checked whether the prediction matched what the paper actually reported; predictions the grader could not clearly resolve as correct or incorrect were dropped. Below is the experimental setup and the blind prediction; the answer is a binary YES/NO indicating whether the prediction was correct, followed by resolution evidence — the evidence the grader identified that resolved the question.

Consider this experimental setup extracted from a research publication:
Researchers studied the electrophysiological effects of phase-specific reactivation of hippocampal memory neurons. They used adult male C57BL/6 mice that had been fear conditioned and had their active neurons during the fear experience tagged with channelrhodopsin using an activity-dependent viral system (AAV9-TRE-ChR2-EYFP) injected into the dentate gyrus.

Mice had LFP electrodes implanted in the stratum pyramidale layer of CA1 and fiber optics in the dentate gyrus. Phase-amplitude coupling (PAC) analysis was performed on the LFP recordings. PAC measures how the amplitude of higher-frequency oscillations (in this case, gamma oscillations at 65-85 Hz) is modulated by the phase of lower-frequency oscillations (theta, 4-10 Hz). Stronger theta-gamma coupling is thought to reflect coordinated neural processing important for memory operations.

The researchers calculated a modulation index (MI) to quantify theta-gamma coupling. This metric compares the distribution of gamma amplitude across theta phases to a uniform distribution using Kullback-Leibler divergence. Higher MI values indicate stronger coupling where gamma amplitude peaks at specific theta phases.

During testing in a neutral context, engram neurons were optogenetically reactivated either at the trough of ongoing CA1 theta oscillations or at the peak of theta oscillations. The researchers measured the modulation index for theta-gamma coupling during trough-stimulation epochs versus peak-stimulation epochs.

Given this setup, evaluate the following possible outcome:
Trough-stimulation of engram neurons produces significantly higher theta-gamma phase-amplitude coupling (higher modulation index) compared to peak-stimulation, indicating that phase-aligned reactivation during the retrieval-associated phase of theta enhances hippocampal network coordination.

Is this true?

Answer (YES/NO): YES